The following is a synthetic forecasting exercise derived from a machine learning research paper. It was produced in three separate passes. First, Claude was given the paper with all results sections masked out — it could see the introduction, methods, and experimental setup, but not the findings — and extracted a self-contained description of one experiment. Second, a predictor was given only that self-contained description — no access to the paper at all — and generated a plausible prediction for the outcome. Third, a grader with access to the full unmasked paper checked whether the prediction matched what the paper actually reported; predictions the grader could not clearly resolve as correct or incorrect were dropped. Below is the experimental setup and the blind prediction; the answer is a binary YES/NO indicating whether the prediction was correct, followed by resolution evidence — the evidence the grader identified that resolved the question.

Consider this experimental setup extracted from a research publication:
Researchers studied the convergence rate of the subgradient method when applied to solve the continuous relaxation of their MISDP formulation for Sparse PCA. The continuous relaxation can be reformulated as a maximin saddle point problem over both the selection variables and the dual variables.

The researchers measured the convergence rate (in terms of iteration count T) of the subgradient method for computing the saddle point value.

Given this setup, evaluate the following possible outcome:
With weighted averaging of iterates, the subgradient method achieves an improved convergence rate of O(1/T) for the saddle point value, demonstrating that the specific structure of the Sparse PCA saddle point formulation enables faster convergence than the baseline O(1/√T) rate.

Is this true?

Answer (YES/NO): YES